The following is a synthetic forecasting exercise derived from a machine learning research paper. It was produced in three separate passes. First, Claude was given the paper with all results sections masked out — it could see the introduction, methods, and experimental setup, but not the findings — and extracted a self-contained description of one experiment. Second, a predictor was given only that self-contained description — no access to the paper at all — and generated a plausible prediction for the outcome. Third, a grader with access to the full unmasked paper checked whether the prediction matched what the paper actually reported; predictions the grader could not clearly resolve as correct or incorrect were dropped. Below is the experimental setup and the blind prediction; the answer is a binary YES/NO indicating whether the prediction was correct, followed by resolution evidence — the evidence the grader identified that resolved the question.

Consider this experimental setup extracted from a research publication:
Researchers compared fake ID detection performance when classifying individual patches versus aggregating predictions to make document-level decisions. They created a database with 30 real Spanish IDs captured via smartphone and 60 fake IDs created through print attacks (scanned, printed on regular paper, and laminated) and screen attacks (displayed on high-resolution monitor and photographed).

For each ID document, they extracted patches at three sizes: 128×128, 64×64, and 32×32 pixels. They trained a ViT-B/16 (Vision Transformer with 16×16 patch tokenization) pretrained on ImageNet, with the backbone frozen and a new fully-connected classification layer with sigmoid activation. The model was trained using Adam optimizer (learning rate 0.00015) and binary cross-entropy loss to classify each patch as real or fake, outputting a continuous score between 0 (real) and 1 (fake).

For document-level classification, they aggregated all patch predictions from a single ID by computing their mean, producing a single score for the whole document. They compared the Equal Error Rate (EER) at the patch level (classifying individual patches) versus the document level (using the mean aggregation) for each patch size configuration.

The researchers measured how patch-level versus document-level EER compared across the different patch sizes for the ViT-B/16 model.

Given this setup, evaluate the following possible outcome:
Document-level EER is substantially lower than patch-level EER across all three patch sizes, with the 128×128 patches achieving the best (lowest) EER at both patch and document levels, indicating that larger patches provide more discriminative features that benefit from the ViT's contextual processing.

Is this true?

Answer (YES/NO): NO